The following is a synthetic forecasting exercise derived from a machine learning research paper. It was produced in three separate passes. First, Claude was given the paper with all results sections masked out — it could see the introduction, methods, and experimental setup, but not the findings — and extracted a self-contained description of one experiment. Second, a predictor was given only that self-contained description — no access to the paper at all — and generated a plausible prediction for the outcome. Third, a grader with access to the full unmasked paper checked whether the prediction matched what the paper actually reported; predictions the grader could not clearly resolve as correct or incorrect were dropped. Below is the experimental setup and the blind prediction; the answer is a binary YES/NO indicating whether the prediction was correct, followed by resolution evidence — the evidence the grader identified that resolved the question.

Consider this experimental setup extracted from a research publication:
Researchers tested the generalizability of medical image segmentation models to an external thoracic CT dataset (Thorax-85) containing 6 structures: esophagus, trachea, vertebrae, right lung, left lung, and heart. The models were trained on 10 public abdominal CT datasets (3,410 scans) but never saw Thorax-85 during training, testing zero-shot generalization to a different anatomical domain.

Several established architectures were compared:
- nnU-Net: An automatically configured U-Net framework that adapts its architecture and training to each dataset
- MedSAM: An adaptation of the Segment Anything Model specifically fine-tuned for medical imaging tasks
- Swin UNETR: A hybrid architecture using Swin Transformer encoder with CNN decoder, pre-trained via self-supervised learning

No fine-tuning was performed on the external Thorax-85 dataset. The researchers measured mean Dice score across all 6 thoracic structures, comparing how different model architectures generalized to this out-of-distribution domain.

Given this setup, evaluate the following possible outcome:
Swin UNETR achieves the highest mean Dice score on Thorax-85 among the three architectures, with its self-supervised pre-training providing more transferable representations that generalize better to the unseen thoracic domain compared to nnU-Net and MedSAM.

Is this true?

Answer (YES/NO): NO